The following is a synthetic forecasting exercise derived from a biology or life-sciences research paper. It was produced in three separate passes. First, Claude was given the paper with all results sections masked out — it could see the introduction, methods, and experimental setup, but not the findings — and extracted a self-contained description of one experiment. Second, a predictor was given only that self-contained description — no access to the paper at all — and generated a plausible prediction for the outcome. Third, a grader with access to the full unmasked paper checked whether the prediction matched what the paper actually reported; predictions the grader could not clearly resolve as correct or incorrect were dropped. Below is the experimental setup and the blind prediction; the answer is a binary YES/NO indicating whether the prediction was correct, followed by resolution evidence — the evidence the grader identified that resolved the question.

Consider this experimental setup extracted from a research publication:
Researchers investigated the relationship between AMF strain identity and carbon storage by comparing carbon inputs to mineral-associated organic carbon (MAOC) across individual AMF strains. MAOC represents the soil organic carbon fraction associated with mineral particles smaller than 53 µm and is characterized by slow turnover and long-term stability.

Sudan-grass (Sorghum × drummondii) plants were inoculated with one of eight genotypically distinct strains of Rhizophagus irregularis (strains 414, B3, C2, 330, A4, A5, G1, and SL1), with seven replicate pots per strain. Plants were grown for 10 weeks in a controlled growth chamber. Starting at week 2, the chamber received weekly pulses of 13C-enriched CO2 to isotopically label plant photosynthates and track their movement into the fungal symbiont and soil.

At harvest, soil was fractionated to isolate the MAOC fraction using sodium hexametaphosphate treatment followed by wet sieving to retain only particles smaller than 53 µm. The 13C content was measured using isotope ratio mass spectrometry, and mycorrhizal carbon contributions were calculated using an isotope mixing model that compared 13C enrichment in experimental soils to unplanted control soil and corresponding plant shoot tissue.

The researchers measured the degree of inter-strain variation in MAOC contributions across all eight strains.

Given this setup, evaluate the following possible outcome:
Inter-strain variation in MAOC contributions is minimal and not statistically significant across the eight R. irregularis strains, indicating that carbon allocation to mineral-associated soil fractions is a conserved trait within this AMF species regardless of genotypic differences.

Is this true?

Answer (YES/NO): NO